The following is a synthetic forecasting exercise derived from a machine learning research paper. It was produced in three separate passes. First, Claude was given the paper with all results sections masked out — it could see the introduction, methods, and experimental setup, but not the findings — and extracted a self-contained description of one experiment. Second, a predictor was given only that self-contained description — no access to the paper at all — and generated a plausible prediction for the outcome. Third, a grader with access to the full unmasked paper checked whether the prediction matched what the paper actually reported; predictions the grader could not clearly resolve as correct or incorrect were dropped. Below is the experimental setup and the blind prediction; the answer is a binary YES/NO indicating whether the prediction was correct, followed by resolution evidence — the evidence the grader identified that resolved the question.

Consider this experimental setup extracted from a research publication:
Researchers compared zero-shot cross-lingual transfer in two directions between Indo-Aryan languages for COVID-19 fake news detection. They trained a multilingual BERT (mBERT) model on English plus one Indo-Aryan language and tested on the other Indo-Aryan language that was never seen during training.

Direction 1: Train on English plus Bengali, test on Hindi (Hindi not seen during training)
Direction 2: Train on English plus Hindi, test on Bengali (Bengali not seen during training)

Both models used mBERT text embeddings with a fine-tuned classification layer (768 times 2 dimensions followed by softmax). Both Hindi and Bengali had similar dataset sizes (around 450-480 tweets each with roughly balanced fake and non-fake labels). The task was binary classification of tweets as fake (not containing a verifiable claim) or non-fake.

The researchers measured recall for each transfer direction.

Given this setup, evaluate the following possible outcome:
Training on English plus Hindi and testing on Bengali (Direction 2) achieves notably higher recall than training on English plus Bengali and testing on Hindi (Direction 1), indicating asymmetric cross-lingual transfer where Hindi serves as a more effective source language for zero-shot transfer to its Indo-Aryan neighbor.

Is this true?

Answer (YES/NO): NO